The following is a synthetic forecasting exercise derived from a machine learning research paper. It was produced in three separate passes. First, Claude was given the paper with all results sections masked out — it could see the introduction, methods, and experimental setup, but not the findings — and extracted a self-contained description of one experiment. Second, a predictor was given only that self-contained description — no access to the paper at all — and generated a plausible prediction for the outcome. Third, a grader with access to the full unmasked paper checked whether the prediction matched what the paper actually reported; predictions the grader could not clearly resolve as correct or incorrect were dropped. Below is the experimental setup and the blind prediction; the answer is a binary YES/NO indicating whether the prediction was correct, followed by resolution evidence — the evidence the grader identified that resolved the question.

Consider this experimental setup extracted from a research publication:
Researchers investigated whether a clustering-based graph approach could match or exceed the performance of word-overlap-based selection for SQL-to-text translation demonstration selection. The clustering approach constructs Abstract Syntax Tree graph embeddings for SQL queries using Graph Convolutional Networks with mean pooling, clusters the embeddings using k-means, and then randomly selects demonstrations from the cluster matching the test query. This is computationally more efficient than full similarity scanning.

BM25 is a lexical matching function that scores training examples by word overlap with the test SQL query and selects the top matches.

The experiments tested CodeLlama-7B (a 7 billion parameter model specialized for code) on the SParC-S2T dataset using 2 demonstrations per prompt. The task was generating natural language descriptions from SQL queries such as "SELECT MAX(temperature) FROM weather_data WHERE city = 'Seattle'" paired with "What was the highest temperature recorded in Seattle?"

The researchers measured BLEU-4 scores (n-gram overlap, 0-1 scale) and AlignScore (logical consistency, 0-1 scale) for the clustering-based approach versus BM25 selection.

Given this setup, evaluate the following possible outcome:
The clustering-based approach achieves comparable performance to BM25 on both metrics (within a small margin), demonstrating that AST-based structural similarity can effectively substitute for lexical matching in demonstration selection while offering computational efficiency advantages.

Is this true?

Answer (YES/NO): NO